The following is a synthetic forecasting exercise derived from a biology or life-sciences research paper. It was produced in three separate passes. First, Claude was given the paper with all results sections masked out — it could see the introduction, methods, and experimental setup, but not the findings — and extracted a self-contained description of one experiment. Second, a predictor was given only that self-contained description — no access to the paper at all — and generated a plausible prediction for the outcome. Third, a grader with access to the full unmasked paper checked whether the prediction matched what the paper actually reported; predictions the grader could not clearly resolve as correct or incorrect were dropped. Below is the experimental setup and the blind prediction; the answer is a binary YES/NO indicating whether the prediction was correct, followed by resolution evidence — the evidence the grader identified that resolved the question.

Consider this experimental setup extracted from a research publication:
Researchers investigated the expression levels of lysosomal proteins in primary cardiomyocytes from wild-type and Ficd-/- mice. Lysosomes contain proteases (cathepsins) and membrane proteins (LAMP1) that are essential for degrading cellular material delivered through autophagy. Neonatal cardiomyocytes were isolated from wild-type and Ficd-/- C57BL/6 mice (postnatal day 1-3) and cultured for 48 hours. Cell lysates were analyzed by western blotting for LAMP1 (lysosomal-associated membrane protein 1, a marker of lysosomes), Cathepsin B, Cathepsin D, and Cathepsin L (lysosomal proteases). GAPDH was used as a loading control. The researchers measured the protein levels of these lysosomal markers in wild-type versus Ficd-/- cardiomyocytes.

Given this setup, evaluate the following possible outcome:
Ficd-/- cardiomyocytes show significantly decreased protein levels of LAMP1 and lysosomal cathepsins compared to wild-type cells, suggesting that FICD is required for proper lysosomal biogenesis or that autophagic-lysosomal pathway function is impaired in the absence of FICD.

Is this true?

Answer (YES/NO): NO